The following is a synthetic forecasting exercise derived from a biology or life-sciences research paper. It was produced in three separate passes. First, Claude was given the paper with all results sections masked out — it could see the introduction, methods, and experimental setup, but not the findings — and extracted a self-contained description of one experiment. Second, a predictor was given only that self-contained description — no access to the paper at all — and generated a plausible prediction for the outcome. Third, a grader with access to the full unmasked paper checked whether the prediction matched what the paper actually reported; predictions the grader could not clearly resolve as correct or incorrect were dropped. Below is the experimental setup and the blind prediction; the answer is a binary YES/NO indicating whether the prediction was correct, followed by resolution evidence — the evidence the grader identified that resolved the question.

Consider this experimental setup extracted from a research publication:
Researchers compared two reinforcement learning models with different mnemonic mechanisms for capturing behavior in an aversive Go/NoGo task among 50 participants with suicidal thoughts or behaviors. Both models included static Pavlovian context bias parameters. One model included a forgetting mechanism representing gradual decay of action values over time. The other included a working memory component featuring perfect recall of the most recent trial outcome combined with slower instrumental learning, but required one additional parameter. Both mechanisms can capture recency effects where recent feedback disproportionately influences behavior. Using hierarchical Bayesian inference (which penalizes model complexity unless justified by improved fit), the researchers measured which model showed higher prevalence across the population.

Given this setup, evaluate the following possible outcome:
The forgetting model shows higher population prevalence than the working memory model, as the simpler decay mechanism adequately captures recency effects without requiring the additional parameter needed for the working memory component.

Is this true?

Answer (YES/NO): YES